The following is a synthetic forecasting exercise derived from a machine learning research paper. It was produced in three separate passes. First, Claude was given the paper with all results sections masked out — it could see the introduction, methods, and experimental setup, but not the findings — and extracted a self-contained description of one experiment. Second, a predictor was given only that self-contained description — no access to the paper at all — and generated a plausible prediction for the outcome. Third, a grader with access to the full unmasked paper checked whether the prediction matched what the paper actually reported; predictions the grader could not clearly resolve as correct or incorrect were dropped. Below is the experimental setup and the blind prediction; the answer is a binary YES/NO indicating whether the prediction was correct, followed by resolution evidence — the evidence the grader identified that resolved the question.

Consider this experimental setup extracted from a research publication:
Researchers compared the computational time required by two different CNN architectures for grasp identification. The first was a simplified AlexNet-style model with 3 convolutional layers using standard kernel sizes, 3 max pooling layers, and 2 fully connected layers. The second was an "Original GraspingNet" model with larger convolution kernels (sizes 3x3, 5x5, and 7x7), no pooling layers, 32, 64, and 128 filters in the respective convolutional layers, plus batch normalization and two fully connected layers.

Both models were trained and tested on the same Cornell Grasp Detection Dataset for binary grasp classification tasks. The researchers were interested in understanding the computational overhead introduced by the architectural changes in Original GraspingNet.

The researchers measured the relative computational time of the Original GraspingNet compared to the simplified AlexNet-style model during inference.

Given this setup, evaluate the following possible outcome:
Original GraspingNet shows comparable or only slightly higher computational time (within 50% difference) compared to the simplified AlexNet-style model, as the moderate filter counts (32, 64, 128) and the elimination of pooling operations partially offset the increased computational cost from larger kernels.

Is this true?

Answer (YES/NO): NO